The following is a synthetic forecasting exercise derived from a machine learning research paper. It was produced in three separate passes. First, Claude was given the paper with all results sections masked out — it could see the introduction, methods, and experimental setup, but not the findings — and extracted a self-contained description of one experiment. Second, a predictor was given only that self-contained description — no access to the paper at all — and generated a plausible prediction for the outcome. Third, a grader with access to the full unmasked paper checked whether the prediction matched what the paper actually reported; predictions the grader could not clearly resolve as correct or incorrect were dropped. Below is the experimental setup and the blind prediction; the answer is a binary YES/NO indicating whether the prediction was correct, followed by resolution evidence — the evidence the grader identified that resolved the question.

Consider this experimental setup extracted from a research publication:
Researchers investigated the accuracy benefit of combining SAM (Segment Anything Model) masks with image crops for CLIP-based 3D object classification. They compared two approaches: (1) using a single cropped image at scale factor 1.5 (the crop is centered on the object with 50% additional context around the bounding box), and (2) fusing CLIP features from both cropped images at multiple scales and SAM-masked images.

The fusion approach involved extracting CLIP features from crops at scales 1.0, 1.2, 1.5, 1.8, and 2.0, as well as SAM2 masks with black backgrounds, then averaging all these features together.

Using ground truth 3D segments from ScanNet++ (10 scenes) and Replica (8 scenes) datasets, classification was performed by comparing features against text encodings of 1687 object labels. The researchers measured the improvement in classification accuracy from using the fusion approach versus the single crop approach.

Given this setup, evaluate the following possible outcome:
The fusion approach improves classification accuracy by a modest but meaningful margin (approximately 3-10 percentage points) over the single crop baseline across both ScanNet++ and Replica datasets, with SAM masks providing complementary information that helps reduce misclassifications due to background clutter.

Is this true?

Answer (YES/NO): NO